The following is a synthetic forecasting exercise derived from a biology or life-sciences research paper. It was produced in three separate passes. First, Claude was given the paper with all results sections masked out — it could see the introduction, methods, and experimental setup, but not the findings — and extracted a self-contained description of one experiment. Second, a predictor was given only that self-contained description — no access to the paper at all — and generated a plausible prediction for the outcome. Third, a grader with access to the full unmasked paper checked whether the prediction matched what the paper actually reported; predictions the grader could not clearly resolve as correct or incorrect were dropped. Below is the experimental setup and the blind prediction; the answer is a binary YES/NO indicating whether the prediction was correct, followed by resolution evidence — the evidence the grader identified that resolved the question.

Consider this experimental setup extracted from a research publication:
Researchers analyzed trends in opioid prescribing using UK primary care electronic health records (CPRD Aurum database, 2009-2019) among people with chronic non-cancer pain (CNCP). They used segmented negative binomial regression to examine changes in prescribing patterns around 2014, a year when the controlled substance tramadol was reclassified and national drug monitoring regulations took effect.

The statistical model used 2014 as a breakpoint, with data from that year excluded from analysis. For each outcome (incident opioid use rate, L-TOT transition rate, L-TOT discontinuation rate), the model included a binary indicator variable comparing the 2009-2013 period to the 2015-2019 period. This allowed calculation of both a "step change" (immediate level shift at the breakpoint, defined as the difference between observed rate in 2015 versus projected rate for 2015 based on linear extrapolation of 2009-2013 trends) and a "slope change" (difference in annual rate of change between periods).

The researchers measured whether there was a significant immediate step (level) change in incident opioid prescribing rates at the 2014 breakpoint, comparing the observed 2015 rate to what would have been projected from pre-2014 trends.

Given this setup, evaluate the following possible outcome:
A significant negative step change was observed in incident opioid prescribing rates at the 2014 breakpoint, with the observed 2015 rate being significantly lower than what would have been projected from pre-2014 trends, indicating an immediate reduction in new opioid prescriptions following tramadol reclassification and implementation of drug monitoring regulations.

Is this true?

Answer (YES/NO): NO